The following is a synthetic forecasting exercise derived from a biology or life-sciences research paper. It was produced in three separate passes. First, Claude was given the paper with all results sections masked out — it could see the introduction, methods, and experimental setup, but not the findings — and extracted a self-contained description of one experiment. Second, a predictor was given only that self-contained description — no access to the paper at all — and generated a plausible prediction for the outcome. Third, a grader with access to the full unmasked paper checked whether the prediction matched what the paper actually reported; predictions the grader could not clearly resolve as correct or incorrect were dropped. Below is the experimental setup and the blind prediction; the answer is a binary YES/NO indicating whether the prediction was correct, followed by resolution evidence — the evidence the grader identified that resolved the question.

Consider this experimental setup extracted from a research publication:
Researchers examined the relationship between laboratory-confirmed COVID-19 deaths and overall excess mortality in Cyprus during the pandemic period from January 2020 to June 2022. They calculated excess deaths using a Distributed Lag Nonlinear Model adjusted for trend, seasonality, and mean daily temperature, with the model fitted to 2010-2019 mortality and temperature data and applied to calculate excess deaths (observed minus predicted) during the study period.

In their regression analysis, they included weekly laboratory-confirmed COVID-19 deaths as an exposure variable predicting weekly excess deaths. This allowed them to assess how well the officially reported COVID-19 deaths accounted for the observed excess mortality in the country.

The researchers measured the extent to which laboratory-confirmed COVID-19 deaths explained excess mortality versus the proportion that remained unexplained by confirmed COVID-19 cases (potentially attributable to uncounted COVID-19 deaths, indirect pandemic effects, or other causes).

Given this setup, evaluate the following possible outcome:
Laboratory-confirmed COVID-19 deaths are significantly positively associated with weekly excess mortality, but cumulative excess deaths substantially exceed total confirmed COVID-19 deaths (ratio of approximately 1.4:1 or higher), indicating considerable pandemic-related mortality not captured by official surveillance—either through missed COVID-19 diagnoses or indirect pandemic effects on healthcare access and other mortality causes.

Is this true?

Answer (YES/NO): NO